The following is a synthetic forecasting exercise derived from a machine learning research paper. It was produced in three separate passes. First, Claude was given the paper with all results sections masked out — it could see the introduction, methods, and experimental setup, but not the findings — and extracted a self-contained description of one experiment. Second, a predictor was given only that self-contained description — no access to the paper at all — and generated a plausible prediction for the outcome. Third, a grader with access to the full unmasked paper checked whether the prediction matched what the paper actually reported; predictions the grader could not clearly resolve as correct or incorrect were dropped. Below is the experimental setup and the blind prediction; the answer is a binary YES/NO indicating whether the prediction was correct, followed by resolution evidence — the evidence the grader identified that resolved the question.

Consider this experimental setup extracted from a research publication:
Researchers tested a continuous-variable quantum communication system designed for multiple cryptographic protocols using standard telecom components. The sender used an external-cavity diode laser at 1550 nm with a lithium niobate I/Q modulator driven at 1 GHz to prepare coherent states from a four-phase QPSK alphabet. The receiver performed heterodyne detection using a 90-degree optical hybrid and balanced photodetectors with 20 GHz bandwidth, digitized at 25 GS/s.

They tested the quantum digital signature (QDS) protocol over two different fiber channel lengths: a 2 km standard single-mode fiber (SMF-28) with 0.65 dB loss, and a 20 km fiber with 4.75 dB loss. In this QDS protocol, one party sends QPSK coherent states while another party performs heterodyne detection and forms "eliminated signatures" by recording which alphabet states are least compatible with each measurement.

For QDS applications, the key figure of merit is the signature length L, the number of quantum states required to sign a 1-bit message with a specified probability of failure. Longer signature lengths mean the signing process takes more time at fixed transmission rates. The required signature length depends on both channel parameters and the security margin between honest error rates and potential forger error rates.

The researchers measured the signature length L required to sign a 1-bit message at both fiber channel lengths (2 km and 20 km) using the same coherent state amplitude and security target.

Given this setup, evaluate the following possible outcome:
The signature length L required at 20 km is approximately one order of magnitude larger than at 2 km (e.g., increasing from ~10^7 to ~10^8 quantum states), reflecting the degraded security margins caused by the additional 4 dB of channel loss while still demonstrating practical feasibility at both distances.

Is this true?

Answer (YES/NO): NO